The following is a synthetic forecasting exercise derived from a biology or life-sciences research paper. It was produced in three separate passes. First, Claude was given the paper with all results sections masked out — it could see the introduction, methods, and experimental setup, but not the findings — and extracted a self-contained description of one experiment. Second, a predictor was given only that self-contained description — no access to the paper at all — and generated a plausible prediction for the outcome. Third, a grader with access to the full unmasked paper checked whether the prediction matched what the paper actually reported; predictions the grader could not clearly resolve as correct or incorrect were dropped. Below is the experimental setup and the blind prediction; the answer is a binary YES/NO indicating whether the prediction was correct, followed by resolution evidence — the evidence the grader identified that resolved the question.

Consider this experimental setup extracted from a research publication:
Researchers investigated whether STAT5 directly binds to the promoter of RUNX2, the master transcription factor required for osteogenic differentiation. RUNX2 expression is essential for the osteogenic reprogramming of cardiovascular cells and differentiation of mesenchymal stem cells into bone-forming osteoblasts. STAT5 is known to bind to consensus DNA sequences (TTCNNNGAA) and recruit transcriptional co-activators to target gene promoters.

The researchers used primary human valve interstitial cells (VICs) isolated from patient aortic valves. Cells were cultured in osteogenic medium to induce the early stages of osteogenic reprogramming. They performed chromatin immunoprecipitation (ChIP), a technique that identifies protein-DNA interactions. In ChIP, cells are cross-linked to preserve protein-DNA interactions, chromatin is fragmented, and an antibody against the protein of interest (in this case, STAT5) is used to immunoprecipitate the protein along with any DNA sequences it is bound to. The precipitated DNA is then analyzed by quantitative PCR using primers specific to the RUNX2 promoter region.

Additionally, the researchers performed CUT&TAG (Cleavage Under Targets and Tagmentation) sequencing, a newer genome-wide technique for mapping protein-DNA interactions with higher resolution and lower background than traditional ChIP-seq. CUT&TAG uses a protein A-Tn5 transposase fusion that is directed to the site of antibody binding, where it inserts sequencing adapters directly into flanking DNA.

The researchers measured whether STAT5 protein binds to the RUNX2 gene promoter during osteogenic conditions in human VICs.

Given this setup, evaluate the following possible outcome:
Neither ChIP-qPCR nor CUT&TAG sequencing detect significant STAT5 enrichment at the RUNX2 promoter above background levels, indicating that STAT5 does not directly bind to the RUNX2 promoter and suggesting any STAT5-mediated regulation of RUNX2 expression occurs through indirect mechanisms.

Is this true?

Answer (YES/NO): NO